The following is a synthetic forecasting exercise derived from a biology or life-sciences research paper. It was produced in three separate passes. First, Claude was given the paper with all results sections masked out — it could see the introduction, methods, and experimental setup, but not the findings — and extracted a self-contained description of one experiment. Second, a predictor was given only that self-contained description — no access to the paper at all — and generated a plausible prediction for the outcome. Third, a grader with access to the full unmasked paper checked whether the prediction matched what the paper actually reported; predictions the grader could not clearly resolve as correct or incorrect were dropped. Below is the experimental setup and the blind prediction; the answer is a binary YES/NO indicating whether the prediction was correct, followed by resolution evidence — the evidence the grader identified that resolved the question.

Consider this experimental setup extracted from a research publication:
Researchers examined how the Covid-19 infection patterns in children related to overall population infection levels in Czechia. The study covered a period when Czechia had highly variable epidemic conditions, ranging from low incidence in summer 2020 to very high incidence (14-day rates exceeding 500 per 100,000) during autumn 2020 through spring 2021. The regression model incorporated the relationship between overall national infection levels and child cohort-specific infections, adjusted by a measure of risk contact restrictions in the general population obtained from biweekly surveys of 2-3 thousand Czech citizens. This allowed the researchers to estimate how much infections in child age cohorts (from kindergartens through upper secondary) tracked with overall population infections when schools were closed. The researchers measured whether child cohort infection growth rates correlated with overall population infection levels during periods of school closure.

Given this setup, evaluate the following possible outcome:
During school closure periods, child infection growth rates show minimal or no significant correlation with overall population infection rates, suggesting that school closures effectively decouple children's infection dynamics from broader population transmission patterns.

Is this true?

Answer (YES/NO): NO